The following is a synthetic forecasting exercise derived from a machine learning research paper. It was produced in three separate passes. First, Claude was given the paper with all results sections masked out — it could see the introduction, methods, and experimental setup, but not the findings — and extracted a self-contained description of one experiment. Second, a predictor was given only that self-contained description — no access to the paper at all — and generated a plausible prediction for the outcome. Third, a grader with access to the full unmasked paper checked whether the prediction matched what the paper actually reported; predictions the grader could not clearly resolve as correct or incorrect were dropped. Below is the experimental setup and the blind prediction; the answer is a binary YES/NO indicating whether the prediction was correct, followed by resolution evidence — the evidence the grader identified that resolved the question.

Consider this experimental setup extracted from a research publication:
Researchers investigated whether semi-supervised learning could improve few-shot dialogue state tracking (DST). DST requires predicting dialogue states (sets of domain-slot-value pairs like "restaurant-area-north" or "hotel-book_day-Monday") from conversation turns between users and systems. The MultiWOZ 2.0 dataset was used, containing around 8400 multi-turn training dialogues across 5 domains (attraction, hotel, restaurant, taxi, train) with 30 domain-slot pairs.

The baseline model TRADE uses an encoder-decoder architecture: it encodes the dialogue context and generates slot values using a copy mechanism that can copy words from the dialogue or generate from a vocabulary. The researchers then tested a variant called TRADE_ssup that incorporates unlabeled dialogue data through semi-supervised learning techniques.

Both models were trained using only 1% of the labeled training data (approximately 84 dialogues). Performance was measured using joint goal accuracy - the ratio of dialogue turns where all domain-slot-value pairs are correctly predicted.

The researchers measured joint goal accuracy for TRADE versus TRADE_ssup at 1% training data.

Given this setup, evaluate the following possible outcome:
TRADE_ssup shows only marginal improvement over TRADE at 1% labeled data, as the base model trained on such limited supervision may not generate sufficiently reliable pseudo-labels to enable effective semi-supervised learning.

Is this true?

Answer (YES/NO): NO